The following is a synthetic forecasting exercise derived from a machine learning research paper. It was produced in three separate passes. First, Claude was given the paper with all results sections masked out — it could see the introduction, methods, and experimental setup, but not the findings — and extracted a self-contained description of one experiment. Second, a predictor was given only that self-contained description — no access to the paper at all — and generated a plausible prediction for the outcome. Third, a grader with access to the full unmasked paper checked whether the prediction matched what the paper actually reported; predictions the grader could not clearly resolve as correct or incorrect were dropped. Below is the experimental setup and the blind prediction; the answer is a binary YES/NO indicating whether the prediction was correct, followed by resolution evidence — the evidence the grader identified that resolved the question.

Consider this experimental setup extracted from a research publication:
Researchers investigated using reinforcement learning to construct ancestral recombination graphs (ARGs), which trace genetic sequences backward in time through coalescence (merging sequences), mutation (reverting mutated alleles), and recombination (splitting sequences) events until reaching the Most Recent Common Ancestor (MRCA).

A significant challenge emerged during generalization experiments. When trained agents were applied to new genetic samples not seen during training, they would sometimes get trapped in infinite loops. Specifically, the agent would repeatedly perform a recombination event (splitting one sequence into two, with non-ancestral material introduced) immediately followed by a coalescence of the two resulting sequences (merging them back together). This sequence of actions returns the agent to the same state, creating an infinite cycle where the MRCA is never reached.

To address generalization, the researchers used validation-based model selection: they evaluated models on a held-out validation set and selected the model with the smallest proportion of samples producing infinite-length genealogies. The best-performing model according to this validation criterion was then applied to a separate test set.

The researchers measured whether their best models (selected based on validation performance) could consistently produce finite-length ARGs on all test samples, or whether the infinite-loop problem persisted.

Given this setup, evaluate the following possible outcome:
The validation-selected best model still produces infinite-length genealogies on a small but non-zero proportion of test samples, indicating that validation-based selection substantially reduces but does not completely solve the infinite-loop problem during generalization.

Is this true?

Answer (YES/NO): YES